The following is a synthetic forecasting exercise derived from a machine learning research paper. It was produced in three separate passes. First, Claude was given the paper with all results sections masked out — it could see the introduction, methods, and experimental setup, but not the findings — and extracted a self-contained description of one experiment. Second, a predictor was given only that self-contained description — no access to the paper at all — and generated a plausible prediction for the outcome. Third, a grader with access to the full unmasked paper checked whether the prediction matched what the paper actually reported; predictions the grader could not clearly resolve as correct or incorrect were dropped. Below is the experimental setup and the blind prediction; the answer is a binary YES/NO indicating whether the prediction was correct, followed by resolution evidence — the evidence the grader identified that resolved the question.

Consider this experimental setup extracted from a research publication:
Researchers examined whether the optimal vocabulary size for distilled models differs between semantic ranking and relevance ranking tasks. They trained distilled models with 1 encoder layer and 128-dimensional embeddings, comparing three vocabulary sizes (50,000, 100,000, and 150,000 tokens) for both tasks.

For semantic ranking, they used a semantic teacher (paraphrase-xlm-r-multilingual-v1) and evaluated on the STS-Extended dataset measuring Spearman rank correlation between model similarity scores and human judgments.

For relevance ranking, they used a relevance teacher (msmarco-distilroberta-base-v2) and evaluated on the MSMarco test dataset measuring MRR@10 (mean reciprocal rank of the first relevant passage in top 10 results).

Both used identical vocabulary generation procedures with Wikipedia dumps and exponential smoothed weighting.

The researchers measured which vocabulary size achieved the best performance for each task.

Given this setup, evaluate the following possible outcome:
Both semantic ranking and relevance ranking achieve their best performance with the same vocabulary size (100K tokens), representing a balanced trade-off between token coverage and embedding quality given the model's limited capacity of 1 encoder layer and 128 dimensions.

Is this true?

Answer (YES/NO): YES